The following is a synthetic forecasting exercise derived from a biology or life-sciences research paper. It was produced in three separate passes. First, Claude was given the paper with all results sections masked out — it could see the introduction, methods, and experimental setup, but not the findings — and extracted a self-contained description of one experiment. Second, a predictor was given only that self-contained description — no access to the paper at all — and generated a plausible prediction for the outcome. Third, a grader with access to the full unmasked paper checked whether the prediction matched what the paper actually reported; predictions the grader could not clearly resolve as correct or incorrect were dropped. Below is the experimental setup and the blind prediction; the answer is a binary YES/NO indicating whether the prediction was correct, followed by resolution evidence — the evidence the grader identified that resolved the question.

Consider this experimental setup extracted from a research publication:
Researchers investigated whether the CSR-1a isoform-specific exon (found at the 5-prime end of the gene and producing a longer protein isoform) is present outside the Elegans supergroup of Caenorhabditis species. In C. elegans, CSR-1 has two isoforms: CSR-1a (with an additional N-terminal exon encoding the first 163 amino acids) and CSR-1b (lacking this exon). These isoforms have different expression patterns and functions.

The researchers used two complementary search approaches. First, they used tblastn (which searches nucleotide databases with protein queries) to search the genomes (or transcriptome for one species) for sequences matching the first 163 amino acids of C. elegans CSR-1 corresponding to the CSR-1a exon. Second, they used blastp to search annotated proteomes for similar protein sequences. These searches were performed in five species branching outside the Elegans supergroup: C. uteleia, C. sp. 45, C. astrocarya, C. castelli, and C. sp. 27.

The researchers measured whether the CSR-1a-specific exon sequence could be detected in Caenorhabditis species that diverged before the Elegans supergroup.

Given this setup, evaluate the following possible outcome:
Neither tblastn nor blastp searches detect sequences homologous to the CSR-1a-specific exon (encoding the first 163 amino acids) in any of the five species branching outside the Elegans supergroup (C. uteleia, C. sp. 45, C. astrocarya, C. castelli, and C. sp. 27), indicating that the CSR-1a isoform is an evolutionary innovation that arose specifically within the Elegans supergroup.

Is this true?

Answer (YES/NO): YES